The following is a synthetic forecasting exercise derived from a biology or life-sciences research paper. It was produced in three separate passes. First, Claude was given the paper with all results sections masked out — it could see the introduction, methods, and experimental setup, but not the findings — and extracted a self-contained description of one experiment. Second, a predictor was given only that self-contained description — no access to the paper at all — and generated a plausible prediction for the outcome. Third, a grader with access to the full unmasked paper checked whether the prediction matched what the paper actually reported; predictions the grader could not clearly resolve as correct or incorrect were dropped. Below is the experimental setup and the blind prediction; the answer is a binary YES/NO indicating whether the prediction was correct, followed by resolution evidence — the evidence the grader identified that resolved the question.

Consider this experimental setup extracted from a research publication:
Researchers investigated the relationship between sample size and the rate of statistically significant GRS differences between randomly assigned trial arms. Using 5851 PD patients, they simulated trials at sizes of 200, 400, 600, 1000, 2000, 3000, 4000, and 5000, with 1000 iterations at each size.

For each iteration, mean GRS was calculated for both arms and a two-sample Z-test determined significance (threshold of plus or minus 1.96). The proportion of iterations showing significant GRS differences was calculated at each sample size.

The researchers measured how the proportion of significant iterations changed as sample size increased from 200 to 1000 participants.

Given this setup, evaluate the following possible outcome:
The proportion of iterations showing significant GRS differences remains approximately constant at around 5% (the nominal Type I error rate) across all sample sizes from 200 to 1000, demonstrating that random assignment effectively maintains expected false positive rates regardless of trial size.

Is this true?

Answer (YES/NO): NO